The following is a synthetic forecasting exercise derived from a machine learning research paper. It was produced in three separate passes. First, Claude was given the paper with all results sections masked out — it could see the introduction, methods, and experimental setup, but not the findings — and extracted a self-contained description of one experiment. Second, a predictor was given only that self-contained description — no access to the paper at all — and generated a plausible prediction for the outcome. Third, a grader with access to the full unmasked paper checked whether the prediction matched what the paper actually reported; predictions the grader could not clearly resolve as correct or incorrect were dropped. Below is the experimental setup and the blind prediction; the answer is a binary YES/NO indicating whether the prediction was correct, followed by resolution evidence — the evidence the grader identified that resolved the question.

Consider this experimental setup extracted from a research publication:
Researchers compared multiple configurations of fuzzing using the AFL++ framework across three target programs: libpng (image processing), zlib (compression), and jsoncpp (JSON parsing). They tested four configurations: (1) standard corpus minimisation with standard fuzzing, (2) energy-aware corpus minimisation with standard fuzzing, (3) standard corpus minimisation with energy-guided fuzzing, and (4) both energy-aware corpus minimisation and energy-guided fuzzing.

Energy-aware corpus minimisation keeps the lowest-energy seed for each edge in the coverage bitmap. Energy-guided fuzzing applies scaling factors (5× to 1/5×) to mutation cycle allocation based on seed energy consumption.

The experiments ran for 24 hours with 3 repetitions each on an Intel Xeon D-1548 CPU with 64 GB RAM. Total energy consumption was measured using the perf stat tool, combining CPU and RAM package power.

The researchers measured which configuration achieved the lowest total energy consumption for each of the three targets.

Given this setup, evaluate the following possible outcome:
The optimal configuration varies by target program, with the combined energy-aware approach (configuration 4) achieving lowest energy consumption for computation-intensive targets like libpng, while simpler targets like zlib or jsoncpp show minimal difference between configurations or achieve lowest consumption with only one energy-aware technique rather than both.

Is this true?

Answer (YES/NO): NO